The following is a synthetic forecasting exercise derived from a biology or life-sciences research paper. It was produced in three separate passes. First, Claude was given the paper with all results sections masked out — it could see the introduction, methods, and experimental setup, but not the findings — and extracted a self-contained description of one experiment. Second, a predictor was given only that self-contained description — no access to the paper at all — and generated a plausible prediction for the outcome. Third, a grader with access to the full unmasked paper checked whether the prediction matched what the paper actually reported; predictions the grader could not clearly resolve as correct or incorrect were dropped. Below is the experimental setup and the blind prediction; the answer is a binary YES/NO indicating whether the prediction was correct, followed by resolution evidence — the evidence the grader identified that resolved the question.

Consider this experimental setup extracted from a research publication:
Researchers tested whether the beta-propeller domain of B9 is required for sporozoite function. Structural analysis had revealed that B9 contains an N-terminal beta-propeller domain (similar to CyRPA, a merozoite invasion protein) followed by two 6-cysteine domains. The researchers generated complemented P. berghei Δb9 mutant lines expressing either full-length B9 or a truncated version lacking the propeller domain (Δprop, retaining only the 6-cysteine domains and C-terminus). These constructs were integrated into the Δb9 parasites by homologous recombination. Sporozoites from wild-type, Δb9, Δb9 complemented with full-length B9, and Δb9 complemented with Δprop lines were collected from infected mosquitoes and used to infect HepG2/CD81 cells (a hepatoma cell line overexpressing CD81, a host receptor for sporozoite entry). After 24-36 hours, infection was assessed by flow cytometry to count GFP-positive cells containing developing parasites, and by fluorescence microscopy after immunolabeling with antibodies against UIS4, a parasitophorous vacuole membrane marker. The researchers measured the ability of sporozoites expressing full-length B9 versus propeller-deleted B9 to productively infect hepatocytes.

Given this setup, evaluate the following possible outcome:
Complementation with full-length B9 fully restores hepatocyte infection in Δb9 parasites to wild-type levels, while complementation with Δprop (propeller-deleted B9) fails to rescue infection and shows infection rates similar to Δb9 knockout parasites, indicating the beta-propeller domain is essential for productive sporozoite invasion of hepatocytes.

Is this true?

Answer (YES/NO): YES